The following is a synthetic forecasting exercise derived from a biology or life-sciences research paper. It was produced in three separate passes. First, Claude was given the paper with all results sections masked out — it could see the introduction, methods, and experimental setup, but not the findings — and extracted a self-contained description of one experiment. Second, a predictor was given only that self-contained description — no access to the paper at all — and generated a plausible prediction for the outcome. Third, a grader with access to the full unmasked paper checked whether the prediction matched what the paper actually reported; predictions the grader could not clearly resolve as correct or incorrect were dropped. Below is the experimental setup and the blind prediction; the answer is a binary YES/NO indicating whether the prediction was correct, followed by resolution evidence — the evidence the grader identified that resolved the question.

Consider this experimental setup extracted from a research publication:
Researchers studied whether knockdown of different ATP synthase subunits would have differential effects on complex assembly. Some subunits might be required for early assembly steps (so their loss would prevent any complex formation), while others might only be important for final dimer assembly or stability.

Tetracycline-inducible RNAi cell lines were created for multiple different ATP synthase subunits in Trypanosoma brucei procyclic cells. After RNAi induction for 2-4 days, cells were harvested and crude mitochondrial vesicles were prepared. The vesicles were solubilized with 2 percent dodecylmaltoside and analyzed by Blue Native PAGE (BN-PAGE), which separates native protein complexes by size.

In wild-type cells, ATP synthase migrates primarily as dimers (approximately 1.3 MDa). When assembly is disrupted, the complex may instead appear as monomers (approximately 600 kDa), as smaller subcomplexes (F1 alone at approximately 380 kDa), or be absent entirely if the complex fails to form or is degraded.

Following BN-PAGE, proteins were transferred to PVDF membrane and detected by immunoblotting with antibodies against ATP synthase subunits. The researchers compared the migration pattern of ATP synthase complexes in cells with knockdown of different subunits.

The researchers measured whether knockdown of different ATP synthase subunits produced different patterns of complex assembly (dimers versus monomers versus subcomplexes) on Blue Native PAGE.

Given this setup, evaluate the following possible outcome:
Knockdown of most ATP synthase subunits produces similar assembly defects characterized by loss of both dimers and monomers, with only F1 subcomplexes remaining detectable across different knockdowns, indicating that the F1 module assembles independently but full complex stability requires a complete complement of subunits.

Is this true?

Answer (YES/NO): NO